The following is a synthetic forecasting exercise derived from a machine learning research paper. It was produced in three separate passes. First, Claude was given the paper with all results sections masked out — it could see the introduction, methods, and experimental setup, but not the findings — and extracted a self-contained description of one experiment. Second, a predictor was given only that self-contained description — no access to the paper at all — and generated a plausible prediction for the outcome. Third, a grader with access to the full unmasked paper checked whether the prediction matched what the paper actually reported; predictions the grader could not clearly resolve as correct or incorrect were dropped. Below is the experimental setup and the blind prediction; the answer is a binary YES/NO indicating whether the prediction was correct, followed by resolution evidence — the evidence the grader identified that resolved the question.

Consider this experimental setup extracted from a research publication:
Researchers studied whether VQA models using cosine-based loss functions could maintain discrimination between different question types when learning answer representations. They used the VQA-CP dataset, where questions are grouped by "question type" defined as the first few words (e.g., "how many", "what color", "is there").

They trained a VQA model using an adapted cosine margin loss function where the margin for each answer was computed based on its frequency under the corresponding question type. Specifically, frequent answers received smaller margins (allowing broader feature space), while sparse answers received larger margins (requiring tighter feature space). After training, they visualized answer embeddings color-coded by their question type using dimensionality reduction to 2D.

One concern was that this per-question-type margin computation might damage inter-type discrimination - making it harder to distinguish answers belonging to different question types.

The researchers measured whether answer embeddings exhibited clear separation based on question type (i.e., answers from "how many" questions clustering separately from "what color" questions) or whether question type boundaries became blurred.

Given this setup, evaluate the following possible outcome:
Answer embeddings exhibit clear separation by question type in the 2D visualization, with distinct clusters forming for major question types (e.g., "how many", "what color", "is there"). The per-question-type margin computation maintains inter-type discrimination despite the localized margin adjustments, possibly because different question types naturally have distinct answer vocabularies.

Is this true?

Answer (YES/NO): YES